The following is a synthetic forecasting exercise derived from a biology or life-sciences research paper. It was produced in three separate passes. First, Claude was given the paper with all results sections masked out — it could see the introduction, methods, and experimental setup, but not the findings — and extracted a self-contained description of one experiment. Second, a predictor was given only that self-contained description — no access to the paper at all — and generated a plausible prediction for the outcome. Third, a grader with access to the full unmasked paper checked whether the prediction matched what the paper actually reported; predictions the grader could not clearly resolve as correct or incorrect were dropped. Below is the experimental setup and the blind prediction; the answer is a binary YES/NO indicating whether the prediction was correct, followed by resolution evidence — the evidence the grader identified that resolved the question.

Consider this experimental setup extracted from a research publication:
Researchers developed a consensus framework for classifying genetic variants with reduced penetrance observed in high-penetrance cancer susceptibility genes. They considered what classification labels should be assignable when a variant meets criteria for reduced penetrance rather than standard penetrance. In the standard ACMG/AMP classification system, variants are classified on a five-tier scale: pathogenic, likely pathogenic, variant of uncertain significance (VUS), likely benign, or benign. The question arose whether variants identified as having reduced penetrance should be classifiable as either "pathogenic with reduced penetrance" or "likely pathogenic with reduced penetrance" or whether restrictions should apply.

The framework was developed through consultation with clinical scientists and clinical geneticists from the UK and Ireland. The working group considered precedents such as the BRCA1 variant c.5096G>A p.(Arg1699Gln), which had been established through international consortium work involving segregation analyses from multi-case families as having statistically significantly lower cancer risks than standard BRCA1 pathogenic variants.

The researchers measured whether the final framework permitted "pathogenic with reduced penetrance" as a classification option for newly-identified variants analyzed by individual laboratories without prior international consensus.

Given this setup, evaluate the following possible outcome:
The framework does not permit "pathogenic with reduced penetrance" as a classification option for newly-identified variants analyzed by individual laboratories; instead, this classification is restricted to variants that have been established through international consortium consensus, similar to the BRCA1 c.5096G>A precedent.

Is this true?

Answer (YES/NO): YES